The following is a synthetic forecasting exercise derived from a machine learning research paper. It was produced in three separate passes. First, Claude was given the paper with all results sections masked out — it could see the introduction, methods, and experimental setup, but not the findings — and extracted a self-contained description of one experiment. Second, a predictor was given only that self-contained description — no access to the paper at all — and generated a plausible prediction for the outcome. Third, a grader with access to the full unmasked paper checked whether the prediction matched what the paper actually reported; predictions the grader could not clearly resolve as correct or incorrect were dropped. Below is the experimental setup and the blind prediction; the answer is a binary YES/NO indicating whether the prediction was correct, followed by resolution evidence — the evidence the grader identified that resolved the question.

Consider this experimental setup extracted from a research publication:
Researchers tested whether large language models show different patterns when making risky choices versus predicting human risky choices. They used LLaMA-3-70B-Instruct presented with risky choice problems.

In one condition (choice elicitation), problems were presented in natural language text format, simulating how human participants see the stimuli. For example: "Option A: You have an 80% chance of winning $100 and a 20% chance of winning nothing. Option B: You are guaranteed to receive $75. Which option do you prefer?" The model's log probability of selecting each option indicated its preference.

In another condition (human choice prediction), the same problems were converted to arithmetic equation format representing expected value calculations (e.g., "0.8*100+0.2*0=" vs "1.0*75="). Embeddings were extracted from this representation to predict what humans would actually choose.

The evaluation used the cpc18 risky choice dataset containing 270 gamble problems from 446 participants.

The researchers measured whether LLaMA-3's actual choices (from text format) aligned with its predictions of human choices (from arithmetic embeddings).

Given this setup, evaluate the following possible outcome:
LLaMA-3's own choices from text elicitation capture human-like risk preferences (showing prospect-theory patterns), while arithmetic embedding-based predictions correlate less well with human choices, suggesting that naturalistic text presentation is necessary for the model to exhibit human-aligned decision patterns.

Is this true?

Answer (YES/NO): NO